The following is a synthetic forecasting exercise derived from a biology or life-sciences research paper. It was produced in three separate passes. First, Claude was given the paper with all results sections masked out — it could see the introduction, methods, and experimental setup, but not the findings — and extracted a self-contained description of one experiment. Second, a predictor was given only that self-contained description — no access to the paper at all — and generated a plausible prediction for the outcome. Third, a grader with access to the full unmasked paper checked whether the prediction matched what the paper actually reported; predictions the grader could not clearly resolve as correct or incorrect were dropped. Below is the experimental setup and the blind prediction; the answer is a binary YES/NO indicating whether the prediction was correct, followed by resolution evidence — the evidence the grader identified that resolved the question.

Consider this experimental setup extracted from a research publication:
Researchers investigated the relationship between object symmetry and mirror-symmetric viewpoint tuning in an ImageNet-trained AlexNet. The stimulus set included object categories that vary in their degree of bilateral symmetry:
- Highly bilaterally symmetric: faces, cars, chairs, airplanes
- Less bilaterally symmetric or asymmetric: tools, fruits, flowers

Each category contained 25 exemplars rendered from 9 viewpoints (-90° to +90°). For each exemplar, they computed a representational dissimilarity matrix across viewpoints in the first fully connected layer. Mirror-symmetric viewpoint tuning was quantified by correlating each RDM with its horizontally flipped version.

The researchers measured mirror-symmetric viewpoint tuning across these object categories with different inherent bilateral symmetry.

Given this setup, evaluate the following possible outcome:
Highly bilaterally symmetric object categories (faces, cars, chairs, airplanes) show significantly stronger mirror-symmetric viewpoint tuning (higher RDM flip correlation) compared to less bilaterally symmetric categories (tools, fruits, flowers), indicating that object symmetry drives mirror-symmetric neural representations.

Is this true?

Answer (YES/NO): NO